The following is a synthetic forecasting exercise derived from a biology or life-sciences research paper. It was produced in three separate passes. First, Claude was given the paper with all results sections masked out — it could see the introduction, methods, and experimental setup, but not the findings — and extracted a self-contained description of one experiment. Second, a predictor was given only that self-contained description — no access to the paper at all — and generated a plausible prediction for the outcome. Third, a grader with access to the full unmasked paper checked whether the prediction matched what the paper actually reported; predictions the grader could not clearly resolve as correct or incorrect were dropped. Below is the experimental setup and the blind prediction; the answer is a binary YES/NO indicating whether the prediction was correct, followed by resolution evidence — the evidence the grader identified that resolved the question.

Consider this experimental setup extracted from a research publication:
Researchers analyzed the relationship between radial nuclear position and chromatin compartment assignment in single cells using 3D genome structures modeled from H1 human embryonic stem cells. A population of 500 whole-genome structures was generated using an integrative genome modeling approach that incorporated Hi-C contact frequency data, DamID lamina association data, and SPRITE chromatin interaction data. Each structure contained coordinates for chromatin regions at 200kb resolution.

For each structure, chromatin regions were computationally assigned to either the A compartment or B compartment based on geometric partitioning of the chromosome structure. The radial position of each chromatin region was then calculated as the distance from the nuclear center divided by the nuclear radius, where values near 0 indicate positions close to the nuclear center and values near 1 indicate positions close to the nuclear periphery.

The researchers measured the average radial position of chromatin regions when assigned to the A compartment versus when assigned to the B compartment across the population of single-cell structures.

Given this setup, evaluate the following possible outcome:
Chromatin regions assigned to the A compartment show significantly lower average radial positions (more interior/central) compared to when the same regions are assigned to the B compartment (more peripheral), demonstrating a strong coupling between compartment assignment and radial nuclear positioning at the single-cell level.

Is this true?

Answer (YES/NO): YES